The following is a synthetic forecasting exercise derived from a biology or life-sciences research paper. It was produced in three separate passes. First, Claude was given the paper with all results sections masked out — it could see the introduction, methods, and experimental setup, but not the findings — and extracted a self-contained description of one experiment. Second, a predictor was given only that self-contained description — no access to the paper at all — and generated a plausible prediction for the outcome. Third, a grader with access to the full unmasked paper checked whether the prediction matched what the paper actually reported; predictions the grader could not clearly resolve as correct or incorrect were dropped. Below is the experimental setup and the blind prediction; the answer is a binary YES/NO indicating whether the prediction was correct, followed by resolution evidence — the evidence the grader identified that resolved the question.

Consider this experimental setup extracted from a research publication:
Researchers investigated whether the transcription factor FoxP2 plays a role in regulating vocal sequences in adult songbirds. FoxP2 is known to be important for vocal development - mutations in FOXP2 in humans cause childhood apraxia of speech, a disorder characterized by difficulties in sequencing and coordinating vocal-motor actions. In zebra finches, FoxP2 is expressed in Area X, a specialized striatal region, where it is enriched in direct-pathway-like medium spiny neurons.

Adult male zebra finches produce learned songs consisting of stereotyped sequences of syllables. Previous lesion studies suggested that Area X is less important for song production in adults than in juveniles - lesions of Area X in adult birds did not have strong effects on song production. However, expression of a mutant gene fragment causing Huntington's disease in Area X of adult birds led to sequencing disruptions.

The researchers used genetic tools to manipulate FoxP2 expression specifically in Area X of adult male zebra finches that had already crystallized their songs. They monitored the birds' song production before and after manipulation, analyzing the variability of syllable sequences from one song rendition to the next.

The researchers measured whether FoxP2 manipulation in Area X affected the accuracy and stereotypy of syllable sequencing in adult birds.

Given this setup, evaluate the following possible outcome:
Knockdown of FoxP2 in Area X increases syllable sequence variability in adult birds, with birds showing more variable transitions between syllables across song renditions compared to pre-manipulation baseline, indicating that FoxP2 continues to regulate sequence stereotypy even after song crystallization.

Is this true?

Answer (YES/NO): YES